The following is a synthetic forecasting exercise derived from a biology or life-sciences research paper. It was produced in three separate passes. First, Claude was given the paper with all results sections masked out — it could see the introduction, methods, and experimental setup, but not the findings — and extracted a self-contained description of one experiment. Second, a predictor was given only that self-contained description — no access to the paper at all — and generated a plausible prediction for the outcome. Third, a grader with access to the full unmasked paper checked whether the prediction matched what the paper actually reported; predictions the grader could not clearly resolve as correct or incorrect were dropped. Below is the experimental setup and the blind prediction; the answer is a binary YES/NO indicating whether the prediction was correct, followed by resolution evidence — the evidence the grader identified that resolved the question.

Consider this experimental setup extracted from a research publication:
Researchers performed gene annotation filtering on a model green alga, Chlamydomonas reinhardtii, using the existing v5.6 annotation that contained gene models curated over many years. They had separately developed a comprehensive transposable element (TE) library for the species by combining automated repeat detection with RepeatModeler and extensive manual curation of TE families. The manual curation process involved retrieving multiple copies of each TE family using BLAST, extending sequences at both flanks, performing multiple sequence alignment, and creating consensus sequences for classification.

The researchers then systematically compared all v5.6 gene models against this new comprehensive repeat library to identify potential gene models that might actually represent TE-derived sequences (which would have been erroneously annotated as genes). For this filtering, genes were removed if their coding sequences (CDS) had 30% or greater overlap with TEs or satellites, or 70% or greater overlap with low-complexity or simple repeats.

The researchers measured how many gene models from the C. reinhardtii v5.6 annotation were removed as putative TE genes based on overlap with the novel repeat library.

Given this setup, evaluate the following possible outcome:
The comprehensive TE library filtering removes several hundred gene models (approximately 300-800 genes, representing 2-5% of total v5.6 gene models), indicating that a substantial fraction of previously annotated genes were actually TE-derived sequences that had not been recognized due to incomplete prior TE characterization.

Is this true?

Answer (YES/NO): NO